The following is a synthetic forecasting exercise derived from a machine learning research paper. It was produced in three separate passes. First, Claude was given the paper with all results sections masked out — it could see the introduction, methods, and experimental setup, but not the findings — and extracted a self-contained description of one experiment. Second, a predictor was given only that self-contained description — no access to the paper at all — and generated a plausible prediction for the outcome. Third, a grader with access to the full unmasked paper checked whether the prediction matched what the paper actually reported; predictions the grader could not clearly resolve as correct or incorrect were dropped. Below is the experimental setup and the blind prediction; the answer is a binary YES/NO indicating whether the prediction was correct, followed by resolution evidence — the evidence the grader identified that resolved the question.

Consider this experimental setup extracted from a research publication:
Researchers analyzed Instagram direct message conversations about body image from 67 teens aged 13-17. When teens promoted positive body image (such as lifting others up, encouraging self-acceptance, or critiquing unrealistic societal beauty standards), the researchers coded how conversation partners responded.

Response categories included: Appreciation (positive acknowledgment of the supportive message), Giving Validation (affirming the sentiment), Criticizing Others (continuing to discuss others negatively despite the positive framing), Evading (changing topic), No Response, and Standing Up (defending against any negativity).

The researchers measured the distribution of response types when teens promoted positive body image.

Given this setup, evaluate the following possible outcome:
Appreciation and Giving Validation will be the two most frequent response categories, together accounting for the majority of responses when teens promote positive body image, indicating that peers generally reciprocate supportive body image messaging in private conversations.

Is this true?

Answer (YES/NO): YES